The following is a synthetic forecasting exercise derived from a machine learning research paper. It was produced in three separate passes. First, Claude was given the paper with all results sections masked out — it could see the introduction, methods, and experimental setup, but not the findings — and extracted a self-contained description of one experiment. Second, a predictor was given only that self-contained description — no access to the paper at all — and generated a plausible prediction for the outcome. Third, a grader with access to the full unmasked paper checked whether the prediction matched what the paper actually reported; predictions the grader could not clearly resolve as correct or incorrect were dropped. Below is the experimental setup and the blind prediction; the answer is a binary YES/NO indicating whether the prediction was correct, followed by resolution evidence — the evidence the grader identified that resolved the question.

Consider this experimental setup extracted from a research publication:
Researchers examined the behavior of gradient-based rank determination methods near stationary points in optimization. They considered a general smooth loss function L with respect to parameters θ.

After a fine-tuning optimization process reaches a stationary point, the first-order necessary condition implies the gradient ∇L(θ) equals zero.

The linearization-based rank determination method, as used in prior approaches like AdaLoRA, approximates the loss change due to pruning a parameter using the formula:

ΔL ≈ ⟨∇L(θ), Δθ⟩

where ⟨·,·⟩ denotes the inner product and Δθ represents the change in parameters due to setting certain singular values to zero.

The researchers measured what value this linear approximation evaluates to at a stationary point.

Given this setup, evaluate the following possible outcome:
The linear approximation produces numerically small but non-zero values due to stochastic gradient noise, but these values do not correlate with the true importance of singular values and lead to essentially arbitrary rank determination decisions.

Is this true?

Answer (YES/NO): NO